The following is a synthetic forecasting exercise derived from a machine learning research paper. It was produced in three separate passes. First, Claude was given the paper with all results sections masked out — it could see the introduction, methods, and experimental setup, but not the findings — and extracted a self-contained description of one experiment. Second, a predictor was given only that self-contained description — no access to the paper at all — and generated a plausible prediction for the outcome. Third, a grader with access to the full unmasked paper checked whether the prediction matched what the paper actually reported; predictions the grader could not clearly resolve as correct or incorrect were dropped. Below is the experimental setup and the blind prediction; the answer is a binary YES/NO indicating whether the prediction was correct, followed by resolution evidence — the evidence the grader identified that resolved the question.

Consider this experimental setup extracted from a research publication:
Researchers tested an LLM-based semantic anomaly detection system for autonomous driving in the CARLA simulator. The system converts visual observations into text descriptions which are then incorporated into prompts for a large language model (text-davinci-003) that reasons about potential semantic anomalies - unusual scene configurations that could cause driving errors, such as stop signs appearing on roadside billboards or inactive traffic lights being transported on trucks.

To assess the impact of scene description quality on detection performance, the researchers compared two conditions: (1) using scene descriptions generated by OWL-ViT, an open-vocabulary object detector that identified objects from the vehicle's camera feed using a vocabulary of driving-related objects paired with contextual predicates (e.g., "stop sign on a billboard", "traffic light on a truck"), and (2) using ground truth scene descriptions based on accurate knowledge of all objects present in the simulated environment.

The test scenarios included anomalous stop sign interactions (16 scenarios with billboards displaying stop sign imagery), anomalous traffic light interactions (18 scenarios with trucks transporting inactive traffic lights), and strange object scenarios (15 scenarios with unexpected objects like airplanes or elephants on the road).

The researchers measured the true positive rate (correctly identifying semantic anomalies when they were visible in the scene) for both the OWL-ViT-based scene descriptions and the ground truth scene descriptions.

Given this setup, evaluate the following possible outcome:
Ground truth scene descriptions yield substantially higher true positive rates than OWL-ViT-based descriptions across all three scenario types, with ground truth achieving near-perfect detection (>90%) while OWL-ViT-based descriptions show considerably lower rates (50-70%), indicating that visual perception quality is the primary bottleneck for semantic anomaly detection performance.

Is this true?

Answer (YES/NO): NO